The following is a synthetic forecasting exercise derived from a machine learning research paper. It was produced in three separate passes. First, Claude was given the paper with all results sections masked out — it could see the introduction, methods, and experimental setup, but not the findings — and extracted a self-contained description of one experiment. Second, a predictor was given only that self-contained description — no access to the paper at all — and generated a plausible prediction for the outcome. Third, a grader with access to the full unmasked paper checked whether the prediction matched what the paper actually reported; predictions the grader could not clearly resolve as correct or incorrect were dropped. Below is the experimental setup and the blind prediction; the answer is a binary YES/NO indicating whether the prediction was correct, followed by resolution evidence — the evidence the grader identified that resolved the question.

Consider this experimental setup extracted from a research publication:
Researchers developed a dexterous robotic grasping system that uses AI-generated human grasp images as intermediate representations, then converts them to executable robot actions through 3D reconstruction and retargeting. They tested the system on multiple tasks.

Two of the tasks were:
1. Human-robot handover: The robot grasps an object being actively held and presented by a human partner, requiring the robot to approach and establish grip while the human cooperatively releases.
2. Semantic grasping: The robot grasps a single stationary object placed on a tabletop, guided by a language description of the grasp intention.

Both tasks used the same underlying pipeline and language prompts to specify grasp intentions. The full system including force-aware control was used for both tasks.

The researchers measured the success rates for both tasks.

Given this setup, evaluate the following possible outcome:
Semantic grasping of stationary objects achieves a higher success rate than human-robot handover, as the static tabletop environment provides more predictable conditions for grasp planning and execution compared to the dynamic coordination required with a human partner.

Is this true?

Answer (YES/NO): NO